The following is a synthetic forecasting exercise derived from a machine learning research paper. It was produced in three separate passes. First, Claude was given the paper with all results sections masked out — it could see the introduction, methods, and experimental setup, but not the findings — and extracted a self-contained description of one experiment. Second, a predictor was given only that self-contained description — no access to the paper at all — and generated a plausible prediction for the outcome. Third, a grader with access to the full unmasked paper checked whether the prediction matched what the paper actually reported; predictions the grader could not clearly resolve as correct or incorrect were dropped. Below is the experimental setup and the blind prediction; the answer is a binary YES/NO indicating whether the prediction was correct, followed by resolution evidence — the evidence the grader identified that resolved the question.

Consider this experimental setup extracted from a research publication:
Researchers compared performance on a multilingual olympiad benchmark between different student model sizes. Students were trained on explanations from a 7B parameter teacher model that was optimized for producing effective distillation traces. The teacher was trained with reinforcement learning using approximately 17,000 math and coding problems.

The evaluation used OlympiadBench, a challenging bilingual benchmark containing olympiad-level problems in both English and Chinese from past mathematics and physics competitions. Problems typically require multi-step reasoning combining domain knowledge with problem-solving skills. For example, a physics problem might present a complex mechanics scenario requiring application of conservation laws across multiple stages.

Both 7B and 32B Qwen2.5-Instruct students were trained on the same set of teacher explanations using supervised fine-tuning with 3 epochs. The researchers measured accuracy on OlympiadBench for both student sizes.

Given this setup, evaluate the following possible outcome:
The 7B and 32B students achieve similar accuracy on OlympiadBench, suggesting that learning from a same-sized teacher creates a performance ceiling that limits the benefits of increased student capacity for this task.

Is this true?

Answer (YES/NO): NO